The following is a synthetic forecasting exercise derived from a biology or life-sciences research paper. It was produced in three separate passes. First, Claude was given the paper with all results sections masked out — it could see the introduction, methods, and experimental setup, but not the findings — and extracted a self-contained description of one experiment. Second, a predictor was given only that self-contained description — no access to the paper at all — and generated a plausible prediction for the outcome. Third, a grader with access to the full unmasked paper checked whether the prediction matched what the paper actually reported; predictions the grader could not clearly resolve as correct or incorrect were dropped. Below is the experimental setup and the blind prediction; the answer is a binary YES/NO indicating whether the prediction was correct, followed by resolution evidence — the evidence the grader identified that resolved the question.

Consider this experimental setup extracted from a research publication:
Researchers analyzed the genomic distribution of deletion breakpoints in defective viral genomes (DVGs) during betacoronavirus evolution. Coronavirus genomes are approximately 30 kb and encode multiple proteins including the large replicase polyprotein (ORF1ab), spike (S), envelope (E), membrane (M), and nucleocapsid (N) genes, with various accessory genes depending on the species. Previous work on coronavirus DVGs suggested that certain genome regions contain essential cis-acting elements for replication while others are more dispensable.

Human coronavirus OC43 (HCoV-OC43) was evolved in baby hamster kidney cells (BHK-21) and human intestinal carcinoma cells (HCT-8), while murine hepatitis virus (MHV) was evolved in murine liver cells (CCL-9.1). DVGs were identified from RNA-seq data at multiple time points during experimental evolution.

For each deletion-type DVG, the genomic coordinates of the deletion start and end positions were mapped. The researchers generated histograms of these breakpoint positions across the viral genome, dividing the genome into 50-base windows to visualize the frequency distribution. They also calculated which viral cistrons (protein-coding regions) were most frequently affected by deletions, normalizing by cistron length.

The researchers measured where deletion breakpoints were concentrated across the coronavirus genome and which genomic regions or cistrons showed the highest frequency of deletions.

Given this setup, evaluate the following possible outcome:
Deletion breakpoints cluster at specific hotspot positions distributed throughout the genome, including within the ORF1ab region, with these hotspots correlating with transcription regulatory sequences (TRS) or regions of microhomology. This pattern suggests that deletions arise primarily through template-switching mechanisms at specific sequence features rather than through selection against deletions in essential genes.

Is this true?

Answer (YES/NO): NO